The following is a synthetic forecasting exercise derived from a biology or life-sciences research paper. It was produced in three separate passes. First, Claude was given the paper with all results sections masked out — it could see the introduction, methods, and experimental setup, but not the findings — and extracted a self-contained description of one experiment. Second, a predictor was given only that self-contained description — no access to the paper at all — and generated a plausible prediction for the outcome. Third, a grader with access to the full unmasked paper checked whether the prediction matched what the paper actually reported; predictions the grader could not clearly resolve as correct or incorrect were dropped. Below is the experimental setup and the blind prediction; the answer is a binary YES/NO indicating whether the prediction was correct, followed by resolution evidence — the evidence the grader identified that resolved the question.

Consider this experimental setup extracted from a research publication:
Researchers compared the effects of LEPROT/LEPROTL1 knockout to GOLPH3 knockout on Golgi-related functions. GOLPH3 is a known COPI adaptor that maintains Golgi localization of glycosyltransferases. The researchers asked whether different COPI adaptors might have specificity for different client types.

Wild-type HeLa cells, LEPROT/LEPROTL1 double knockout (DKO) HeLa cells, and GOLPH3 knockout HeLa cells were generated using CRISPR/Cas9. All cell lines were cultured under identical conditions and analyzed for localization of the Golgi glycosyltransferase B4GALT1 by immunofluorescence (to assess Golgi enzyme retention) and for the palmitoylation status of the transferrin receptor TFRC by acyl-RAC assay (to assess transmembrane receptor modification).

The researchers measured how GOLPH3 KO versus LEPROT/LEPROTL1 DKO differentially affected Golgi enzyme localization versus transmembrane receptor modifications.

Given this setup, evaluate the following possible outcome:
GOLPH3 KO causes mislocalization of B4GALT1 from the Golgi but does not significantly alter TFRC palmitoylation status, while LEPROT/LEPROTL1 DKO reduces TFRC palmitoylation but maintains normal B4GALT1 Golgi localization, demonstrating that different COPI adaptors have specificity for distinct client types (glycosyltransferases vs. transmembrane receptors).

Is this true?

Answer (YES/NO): NO